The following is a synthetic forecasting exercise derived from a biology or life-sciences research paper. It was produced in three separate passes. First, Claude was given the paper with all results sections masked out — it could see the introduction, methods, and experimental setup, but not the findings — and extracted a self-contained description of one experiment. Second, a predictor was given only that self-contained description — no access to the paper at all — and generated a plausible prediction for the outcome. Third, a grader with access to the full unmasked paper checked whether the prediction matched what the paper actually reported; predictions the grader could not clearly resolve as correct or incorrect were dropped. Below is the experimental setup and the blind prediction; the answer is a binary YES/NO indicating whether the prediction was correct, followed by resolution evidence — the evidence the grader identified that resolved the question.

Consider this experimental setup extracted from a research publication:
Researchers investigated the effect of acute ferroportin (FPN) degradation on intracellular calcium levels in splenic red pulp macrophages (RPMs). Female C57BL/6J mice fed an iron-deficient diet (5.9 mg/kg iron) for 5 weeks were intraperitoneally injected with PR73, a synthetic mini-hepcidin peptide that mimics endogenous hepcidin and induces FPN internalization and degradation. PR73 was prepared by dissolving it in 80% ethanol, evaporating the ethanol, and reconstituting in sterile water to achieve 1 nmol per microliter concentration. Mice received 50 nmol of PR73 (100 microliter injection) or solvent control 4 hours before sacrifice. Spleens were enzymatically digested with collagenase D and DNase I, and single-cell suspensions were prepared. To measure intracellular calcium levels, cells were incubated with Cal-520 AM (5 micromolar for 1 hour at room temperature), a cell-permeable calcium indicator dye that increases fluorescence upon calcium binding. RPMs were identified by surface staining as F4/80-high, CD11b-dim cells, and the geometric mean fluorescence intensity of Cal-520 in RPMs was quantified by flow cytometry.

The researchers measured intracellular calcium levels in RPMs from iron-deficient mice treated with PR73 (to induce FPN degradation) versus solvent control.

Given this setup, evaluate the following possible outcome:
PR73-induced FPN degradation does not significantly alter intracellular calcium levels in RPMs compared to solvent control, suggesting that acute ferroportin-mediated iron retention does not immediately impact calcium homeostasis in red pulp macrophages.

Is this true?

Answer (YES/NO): NO